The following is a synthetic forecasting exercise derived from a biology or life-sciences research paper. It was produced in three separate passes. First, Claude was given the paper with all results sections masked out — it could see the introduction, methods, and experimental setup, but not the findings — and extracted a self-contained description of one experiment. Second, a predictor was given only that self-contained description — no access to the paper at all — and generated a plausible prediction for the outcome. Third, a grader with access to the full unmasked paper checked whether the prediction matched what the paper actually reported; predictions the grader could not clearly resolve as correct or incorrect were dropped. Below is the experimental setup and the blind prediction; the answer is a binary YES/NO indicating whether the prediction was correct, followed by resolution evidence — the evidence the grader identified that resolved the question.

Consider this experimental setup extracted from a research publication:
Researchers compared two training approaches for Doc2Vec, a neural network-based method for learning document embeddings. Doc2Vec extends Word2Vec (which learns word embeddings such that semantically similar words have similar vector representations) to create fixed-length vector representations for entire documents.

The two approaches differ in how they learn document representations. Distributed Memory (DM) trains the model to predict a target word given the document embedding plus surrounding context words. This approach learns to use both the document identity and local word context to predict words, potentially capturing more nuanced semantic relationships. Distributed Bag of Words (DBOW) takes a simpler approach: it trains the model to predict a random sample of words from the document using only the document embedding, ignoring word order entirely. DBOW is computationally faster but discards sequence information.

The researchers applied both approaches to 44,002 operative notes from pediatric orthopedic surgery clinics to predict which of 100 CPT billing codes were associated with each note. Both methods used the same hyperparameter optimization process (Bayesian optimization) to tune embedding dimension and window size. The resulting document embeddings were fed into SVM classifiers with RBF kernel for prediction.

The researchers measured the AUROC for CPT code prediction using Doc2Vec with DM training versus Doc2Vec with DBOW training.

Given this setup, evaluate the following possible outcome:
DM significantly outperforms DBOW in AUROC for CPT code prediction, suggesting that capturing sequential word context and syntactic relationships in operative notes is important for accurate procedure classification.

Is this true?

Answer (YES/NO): NO